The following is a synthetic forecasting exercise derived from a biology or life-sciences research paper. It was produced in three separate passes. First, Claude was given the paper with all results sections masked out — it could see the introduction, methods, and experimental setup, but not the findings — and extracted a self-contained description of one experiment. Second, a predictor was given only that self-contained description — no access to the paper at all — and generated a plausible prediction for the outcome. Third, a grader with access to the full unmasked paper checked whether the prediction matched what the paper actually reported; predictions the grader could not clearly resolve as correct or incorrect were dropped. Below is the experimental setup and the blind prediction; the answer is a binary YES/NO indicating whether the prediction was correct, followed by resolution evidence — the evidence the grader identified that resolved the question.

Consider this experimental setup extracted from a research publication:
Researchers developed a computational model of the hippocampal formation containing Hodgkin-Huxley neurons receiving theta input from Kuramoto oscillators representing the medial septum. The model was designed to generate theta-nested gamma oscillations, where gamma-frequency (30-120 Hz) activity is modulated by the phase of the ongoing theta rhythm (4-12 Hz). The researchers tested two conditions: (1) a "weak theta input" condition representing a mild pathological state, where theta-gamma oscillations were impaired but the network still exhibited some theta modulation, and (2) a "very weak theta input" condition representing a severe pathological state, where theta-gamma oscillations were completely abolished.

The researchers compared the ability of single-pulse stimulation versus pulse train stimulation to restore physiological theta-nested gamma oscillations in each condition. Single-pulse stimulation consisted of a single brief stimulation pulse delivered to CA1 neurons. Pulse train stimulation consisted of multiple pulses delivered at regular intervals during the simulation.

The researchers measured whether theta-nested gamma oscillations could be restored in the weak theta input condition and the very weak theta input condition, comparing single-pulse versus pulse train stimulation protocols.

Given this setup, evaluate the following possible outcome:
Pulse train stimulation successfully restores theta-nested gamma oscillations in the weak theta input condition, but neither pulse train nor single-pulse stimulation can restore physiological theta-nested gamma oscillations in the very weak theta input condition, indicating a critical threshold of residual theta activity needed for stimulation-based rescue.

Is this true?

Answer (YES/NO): NO